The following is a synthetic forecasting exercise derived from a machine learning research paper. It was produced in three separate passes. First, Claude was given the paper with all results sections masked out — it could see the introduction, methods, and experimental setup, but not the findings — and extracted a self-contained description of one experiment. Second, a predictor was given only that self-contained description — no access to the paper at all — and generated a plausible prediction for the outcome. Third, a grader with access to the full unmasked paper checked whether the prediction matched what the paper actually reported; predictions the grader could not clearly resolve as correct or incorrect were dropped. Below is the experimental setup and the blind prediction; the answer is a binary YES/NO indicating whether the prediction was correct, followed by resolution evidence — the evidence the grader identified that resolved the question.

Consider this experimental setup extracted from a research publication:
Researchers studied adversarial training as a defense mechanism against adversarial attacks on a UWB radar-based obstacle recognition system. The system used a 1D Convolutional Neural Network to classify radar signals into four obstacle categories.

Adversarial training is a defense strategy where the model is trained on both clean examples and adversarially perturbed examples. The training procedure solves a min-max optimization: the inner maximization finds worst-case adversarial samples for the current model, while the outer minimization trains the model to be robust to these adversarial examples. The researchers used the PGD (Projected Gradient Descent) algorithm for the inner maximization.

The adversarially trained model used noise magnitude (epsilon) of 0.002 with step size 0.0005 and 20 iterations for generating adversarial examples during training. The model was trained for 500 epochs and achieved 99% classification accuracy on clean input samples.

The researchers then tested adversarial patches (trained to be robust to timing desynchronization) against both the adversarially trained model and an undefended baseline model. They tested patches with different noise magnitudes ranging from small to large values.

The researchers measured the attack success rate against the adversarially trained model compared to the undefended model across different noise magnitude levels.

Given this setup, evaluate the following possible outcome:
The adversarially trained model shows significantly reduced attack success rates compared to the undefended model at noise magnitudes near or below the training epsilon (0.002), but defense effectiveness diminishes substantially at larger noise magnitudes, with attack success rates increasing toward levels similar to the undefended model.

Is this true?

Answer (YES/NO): YES